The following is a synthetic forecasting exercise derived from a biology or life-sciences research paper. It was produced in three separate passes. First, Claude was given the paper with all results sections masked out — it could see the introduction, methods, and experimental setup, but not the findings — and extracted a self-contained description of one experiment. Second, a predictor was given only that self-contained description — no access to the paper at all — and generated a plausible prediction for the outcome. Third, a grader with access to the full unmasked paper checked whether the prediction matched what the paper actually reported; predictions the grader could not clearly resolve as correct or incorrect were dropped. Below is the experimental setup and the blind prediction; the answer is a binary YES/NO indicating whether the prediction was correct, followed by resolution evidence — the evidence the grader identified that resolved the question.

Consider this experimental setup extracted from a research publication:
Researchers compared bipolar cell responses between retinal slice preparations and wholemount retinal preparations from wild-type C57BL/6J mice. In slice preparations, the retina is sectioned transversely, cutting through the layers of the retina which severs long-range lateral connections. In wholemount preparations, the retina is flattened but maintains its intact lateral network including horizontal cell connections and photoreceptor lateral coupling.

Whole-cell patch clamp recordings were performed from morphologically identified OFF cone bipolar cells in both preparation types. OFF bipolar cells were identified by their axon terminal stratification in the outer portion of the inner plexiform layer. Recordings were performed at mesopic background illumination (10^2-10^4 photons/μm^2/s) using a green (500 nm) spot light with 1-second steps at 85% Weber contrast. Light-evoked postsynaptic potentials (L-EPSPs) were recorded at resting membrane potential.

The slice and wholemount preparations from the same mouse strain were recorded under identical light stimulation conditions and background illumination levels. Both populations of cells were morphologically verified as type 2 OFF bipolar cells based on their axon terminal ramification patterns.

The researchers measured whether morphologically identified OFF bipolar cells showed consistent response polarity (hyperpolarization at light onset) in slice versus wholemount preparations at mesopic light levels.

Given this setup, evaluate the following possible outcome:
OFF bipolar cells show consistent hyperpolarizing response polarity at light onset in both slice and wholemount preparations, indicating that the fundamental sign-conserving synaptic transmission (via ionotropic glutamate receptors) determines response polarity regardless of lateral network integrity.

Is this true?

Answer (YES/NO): NO